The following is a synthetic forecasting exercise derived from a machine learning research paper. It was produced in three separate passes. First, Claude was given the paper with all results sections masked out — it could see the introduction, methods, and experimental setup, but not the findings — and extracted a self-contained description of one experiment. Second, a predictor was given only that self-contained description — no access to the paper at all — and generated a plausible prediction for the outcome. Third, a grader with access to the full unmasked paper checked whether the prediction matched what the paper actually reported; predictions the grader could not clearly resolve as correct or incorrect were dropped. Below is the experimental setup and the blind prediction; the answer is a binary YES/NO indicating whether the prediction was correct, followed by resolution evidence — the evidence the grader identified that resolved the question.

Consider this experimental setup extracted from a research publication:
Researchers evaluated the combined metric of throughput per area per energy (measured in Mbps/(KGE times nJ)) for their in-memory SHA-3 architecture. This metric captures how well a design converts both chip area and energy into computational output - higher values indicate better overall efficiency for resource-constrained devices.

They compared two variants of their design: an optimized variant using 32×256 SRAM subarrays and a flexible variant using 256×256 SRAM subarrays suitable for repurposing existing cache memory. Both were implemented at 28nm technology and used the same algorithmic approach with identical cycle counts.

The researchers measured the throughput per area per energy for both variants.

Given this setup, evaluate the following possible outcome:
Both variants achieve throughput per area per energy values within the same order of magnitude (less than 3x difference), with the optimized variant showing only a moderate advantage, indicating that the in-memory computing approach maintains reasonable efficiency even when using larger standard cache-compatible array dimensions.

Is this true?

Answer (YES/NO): NO